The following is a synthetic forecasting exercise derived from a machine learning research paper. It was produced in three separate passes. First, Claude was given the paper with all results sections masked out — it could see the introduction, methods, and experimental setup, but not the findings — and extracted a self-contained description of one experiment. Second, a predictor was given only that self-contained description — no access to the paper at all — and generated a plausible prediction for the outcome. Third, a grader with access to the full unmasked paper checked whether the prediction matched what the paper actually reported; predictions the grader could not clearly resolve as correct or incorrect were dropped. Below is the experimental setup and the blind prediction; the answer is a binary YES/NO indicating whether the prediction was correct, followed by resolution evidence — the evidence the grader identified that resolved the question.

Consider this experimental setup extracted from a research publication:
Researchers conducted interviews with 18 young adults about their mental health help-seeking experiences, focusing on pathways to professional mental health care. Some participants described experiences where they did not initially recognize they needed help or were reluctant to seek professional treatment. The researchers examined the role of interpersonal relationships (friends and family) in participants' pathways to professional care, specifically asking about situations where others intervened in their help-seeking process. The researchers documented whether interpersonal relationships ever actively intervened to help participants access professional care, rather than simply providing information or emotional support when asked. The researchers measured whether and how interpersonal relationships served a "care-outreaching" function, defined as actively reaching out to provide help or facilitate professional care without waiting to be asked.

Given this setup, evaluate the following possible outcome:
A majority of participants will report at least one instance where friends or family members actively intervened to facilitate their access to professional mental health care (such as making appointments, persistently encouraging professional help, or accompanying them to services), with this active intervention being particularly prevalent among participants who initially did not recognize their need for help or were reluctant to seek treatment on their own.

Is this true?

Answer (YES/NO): NO